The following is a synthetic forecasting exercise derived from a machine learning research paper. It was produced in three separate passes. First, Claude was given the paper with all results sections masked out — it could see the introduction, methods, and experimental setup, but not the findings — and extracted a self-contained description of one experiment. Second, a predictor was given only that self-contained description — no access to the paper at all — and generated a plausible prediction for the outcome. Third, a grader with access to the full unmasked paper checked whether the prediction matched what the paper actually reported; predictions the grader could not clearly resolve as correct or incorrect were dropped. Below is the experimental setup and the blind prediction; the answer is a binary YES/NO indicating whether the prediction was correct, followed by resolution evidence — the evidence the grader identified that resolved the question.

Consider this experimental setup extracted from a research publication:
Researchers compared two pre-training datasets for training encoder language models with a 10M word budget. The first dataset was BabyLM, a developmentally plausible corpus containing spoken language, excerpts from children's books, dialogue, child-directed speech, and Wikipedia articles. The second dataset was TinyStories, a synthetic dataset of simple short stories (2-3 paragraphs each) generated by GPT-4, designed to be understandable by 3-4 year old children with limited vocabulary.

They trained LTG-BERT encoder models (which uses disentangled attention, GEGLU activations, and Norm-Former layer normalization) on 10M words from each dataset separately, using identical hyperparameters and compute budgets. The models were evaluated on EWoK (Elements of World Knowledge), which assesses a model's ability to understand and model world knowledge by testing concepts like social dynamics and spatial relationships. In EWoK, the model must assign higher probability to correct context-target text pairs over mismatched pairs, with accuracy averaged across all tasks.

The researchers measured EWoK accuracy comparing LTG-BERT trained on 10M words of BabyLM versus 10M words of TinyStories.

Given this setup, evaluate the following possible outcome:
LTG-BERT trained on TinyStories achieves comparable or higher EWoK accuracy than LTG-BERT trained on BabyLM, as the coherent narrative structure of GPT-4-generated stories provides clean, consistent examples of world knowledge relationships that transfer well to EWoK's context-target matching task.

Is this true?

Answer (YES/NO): YES